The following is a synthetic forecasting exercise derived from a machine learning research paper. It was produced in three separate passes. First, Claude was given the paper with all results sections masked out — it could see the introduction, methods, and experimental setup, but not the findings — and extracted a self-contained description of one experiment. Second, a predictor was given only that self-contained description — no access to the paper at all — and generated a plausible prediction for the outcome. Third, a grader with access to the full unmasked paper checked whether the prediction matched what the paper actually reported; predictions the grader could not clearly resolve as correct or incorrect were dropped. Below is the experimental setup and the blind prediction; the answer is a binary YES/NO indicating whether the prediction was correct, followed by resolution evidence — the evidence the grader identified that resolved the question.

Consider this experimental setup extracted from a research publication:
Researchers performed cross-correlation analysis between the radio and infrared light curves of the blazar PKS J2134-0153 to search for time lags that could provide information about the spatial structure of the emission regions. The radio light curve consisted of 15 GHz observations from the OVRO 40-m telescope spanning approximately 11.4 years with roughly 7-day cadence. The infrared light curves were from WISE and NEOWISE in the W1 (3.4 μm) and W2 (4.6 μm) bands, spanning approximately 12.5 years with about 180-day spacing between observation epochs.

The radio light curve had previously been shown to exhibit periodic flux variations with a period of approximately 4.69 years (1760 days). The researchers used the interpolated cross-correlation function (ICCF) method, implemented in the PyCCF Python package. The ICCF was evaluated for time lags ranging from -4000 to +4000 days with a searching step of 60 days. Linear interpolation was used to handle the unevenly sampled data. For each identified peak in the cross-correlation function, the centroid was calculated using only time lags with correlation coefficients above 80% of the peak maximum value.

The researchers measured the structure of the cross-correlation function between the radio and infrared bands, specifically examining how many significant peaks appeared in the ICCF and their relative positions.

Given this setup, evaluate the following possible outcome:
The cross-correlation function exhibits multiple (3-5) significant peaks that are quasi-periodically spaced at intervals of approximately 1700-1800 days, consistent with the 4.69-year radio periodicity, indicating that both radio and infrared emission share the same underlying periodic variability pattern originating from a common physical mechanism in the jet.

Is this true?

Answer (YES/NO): NO